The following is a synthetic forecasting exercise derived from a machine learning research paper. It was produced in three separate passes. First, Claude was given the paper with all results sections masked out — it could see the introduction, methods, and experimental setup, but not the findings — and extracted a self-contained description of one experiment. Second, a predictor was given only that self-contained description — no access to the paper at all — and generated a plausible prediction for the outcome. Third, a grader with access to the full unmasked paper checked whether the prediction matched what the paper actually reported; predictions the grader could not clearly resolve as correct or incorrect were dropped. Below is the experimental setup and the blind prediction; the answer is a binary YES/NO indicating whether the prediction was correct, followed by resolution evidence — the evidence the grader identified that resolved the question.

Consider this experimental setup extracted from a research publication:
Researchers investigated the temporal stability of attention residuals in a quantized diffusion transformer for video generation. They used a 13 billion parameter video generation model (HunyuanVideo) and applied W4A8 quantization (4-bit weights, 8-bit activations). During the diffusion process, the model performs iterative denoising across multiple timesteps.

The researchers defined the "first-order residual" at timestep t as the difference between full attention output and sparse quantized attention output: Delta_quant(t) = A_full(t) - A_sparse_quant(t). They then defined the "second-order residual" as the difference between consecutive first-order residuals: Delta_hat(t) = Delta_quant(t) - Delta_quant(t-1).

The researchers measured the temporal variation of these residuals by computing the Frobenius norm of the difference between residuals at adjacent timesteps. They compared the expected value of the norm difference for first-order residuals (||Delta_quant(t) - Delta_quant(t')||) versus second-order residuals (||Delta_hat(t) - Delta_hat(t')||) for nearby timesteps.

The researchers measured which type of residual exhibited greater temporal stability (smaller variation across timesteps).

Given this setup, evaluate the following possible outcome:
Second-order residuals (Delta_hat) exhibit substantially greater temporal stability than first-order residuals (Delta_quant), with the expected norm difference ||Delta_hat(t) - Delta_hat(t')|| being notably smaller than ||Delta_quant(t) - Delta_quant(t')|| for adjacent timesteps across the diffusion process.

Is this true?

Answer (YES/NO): YES